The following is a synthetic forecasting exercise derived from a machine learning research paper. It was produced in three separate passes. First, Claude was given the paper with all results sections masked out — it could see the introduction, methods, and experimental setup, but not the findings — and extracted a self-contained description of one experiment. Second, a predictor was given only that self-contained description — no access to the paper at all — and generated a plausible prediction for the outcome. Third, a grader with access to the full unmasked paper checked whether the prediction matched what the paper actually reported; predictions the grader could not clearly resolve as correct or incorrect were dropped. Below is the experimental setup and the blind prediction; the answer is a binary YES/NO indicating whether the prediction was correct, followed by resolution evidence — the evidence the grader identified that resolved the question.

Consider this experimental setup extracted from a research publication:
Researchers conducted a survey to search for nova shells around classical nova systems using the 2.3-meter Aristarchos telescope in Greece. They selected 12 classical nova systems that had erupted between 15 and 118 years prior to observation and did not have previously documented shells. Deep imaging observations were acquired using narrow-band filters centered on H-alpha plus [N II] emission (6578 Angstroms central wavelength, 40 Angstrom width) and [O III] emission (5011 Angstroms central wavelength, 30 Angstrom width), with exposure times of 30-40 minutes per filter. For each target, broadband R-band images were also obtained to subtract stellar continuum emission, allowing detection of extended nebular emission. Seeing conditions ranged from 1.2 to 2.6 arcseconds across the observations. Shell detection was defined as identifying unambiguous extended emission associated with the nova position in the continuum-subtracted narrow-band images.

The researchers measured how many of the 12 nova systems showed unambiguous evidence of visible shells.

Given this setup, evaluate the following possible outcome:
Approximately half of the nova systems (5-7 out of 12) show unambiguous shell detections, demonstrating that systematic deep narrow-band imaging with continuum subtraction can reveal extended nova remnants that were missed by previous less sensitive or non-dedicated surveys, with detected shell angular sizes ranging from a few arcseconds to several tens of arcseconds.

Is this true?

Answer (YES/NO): NO